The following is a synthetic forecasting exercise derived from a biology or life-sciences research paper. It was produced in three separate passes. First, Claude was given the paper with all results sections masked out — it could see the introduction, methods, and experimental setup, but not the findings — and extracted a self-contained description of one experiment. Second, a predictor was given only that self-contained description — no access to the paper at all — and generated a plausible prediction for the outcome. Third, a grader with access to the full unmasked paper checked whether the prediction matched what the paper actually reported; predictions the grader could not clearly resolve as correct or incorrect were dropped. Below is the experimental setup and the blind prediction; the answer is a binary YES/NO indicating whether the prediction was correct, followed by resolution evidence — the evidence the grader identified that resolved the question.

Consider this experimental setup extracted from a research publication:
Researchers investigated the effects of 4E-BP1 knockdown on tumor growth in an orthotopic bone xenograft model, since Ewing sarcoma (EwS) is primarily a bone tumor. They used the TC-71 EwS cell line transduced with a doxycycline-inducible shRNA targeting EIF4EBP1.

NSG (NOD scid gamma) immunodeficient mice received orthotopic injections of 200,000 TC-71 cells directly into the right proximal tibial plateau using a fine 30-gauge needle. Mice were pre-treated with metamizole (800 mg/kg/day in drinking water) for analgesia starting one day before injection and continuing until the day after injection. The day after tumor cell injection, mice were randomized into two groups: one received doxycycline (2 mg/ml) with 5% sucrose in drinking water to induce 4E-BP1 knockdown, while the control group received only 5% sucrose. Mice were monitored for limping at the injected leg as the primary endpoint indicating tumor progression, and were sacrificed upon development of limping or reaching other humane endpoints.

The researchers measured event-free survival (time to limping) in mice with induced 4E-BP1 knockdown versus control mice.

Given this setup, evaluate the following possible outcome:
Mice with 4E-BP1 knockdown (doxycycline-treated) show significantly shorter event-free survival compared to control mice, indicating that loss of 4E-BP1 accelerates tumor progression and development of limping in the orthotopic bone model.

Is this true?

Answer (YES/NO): NO